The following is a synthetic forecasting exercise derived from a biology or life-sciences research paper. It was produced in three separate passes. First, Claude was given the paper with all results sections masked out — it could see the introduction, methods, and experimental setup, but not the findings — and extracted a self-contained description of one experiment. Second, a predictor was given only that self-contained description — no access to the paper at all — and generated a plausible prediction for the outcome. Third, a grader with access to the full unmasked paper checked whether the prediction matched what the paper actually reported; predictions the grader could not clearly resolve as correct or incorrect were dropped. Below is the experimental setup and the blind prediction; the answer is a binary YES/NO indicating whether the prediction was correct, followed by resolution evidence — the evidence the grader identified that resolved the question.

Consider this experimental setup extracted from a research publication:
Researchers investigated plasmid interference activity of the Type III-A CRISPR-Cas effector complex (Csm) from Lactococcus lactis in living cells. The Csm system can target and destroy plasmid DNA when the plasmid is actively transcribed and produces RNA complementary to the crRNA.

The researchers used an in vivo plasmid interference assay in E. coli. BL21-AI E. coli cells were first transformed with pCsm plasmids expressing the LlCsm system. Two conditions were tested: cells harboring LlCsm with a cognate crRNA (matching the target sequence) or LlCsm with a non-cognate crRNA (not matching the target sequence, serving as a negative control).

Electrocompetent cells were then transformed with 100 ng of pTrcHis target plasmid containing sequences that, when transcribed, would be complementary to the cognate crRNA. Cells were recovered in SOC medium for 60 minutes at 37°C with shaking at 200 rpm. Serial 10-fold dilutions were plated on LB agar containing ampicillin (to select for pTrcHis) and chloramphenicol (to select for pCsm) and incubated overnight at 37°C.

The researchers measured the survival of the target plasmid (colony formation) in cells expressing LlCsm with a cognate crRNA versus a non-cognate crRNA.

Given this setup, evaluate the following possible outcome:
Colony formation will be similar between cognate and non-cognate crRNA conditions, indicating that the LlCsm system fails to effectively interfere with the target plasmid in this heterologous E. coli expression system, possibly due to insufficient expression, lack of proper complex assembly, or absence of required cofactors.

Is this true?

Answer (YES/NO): NO